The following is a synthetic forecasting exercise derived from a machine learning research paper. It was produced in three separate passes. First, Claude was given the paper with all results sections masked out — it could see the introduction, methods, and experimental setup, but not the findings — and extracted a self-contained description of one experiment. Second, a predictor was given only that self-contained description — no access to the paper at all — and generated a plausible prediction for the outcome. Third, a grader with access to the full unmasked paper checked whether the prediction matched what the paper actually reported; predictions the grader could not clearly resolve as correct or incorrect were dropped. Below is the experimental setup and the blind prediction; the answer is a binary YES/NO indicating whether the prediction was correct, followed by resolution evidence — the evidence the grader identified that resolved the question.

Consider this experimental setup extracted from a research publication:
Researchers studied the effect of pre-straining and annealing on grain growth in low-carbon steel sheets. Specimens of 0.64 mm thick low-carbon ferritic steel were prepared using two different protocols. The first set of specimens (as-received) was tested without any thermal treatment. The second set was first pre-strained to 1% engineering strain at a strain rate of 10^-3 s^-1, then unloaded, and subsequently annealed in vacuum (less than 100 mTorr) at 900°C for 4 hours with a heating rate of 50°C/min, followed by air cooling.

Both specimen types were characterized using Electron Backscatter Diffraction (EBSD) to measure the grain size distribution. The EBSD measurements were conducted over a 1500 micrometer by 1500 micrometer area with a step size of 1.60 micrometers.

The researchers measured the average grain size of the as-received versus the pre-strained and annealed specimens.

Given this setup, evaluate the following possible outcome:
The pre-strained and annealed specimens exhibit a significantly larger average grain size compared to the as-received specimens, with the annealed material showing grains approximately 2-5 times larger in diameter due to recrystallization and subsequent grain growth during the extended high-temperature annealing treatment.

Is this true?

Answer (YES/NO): NO